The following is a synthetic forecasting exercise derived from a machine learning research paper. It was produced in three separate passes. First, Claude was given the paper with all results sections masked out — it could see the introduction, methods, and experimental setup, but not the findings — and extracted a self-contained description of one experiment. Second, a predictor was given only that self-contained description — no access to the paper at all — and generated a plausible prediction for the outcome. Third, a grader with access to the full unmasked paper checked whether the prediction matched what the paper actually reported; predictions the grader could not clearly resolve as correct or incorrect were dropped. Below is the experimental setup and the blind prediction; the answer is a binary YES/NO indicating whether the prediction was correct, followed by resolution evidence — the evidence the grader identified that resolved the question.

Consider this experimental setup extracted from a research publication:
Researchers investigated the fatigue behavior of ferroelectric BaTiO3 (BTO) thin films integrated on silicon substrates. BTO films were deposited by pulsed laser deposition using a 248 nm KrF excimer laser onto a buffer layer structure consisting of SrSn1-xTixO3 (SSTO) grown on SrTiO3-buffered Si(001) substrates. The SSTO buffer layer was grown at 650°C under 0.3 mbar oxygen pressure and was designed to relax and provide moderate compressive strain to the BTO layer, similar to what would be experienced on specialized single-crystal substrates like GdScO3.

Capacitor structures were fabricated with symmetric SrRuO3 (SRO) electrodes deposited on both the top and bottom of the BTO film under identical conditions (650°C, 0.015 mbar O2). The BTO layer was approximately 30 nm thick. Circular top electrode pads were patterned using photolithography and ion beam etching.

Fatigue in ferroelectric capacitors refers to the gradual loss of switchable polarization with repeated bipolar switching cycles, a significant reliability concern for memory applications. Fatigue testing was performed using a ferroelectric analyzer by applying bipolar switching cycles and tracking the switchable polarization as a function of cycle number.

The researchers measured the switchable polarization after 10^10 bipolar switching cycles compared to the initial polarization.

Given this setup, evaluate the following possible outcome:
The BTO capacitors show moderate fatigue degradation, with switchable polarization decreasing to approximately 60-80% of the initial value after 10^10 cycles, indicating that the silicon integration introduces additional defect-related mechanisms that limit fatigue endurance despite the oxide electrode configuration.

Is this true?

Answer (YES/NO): NO